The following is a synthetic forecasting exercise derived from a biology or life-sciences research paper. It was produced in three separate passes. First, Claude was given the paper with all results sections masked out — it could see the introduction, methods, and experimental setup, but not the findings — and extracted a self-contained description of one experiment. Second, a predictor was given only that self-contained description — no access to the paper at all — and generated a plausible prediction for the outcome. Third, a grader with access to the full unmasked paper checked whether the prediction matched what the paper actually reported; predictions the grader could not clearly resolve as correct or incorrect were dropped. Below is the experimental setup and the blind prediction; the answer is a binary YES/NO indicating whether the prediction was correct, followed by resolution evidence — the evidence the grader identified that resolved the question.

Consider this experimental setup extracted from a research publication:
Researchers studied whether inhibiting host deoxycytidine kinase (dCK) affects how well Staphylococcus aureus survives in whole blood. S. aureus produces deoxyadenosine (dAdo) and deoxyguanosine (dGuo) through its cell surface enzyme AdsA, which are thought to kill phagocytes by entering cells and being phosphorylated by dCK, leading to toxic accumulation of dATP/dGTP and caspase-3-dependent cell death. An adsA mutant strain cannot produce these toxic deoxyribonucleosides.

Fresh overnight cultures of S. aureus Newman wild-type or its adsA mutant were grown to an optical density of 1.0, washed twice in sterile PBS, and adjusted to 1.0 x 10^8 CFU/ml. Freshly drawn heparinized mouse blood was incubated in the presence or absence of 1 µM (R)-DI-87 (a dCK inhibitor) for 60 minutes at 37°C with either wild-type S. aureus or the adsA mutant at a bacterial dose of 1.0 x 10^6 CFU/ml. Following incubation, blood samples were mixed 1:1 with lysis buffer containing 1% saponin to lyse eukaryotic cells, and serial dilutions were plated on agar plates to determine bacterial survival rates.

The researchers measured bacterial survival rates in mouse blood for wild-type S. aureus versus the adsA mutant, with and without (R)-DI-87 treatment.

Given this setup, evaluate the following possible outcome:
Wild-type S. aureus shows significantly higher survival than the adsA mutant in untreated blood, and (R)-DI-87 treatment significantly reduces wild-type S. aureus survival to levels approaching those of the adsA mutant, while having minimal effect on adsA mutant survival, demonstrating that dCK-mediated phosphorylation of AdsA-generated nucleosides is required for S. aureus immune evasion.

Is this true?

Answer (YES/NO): NO